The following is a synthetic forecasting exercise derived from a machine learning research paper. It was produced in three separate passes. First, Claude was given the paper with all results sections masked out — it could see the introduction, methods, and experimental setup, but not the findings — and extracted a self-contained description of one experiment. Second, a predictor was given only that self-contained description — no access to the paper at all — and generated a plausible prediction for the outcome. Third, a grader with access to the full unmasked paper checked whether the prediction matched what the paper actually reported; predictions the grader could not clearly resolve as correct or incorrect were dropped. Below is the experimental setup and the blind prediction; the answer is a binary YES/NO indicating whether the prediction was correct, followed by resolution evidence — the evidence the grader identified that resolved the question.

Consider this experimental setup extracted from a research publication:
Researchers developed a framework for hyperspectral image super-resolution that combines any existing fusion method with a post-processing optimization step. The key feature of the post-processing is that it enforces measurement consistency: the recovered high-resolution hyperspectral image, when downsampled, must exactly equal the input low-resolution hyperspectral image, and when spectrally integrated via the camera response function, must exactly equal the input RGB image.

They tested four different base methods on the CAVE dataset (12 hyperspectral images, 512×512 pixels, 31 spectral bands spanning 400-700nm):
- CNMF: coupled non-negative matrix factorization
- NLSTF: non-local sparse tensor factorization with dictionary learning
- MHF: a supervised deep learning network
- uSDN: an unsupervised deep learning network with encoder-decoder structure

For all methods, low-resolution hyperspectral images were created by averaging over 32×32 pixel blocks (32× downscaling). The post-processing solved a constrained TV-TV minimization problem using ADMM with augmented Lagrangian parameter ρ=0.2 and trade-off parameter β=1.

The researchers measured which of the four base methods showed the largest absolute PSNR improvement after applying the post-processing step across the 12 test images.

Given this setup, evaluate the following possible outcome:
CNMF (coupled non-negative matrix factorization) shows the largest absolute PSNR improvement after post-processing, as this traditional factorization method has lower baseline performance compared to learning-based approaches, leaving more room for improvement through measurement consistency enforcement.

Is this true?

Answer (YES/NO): NO